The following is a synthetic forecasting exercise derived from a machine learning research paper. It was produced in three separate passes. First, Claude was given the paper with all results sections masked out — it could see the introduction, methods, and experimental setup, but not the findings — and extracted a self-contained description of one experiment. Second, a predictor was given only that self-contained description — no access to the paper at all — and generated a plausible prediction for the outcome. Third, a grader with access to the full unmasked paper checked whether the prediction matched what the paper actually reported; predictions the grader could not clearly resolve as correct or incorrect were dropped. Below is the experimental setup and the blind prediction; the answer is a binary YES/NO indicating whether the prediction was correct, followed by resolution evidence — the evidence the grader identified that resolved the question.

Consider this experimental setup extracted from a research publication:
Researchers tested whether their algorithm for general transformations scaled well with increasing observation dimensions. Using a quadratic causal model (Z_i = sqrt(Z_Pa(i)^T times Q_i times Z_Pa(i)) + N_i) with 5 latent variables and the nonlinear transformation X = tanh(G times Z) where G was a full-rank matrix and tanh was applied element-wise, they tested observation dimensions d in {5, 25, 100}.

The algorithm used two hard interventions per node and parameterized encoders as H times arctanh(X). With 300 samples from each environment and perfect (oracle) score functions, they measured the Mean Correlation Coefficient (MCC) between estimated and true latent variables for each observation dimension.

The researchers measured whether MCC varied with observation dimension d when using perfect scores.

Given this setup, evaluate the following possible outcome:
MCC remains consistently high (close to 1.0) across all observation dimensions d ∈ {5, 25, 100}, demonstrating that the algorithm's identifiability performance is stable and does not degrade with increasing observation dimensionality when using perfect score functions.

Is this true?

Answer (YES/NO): YES